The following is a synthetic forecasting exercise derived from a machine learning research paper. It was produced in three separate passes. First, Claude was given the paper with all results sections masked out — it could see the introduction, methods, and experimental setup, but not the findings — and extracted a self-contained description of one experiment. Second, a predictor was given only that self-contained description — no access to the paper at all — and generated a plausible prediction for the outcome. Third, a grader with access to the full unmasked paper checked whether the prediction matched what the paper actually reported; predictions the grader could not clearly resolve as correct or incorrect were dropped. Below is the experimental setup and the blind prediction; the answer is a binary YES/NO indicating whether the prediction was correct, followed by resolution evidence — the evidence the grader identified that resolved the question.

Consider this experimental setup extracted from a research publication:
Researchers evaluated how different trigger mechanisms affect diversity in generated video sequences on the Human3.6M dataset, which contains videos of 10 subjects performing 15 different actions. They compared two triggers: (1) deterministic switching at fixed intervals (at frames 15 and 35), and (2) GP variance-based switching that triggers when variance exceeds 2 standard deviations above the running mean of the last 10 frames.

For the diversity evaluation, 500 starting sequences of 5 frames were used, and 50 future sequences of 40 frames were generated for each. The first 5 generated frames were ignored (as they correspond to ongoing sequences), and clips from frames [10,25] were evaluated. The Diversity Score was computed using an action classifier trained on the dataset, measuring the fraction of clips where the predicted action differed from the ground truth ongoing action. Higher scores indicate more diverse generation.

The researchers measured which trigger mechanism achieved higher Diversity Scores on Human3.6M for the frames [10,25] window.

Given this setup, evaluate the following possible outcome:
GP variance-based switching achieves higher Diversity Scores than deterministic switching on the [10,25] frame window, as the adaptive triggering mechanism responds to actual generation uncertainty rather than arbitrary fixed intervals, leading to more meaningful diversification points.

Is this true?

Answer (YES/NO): YES